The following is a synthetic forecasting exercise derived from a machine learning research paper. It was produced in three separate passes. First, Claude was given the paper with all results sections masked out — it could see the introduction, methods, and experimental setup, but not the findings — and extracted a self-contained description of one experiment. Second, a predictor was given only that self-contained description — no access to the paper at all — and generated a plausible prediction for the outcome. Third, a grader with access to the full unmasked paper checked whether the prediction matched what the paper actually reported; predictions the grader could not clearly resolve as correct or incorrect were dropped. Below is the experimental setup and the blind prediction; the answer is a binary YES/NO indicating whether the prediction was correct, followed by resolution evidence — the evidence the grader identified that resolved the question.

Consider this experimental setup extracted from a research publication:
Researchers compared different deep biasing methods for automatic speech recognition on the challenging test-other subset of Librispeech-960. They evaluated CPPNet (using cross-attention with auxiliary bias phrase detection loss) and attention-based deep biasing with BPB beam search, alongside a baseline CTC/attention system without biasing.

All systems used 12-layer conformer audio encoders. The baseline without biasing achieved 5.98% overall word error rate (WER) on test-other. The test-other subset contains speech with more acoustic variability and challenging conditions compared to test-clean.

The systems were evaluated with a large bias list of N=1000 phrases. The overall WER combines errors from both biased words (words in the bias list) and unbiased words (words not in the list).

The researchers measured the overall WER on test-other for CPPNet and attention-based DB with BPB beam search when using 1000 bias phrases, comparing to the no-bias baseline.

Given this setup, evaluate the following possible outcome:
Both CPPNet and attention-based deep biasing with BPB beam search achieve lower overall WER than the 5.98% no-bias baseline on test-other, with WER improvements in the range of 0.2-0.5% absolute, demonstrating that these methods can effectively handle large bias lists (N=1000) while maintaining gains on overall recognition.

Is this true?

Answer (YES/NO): NO